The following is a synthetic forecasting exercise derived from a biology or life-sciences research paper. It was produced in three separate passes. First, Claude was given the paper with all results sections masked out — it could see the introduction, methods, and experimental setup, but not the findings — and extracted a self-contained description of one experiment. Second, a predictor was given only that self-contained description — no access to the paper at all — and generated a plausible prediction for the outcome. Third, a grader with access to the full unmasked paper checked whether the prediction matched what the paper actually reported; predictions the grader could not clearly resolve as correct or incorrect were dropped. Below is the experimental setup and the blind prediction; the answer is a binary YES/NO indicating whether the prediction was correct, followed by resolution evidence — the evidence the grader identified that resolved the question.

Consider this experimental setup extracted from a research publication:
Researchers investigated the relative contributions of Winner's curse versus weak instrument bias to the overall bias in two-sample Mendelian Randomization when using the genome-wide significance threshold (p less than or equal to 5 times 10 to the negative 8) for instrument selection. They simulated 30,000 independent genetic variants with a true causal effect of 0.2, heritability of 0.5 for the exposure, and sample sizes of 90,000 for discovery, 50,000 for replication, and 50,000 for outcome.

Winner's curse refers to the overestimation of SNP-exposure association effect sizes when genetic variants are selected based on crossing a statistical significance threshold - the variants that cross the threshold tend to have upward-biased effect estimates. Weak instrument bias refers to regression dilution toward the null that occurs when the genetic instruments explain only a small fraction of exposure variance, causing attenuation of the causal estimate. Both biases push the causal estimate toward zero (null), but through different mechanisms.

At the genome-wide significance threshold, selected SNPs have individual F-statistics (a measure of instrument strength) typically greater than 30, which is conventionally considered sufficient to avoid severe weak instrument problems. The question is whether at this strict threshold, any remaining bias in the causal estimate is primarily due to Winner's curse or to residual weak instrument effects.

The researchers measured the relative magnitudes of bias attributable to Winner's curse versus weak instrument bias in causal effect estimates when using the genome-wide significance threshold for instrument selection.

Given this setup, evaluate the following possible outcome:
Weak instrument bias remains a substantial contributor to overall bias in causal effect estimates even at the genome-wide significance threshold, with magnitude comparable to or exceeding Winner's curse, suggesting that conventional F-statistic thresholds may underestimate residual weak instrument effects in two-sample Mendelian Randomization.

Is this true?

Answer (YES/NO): NO